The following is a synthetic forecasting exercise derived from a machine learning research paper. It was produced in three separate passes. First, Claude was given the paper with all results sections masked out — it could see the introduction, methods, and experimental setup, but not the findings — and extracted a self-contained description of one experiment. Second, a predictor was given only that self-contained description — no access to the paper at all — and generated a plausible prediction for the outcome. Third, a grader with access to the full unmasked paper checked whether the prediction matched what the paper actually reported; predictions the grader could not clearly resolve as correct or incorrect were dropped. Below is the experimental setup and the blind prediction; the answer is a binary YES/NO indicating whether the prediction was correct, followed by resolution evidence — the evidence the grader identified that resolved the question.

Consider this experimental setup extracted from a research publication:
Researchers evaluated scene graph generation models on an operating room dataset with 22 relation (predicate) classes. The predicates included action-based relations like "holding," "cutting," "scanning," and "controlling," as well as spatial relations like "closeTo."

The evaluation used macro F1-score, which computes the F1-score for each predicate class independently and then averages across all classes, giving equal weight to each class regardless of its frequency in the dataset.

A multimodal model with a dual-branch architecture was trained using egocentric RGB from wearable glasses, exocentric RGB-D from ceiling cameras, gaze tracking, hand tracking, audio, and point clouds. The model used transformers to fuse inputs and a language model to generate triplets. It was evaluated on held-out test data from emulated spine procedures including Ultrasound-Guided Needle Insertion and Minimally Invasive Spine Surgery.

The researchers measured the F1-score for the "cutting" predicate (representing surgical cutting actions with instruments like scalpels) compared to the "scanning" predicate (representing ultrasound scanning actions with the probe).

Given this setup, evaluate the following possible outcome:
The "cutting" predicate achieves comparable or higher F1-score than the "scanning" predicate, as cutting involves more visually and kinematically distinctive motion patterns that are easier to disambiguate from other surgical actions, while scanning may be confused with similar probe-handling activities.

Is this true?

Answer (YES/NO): NO